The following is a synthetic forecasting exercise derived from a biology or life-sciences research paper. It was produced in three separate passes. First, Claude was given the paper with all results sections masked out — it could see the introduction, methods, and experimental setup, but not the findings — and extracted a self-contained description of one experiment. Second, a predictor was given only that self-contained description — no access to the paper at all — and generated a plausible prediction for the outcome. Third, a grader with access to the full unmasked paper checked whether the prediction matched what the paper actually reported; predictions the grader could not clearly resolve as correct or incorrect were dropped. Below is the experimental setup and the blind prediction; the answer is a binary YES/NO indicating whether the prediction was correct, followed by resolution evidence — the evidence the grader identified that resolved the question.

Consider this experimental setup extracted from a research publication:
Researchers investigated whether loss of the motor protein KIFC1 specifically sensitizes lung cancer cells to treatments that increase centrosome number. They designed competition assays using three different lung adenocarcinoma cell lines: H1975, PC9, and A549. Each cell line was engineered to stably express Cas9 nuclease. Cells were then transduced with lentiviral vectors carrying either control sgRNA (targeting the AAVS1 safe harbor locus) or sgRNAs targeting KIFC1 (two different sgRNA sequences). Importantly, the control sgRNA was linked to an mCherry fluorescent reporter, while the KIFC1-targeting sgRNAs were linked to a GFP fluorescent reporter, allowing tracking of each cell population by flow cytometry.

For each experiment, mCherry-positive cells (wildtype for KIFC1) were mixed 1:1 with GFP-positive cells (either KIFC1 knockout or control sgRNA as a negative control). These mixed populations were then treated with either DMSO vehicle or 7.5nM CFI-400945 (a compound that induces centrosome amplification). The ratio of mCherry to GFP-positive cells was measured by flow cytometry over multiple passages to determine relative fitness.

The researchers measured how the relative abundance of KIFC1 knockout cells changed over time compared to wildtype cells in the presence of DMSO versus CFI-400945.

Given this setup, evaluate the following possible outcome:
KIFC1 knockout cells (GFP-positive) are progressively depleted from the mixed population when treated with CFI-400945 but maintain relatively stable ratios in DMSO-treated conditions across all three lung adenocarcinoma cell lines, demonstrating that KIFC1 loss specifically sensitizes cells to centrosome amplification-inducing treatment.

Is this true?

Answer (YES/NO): NO